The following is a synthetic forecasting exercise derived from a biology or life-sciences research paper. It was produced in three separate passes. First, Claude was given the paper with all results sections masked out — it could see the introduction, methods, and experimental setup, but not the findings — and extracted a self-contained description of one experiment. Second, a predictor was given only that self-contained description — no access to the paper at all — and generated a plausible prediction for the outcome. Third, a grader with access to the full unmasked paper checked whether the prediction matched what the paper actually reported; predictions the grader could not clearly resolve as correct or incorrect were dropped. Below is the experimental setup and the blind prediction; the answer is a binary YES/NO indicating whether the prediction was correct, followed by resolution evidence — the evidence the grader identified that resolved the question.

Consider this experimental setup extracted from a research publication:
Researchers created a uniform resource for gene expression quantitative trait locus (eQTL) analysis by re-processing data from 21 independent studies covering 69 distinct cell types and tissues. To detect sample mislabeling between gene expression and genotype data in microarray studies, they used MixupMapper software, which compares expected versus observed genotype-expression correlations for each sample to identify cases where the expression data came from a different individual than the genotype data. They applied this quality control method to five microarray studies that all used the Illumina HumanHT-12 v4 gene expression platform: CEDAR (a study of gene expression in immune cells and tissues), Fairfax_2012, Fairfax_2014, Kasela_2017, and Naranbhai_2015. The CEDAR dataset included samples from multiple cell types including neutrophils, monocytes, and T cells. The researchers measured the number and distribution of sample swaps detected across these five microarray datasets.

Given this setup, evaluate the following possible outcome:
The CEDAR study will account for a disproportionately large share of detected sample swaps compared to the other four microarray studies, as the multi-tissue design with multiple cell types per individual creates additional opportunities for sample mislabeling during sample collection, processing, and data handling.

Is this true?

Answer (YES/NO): YES